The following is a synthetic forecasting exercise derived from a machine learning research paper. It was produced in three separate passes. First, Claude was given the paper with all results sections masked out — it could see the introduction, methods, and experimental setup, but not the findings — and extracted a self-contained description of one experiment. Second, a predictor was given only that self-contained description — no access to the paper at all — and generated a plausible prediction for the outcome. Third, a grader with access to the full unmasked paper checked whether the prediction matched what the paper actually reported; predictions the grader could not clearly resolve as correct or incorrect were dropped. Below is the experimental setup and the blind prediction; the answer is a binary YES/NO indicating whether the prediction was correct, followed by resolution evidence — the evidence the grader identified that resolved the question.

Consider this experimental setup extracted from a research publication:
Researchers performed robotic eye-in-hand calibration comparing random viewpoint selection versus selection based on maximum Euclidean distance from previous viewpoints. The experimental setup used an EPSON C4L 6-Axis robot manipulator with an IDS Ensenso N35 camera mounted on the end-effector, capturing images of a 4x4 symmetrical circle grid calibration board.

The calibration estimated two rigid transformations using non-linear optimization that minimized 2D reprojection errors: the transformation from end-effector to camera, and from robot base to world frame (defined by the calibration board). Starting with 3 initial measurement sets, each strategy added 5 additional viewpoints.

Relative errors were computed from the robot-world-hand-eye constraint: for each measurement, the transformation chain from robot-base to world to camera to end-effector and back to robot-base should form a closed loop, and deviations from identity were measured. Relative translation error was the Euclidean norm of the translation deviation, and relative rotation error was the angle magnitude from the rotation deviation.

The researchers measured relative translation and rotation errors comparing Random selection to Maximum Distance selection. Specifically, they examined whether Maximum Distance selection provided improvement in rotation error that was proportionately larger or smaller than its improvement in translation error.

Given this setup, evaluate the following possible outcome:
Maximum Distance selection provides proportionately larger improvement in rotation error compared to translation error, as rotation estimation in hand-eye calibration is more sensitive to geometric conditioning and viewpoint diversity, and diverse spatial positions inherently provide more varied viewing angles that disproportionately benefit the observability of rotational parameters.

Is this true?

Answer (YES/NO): NO